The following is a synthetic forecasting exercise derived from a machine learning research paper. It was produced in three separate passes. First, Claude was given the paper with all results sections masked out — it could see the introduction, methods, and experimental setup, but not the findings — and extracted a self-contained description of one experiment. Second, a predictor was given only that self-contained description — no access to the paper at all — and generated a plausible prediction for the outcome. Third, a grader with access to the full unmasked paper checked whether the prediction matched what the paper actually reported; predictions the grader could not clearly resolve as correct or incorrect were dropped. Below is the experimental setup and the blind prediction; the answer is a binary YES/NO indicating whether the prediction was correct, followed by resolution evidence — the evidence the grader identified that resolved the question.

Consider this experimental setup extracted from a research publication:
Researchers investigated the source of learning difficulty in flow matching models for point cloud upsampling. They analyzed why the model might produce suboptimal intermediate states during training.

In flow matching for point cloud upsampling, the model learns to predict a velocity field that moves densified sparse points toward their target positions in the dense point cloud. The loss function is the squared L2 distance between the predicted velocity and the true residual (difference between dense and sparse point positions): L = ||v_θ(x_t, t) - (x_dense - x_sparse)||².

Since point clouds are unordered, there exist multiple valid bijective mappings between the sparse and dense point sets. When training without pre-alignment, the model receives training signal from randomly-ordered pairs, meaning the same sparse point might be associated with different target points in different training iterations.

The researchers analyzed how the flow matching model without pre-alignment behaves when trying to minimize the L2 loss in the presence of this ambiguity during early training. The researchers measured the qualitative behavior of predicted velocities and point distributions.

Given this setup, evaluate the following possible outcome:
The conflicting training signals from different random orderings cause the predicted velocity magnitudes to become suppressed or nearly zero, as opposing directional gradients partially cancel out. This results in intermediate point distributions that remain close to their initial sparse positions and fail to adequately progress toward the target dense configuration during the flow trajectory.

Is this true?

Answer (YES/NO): NO